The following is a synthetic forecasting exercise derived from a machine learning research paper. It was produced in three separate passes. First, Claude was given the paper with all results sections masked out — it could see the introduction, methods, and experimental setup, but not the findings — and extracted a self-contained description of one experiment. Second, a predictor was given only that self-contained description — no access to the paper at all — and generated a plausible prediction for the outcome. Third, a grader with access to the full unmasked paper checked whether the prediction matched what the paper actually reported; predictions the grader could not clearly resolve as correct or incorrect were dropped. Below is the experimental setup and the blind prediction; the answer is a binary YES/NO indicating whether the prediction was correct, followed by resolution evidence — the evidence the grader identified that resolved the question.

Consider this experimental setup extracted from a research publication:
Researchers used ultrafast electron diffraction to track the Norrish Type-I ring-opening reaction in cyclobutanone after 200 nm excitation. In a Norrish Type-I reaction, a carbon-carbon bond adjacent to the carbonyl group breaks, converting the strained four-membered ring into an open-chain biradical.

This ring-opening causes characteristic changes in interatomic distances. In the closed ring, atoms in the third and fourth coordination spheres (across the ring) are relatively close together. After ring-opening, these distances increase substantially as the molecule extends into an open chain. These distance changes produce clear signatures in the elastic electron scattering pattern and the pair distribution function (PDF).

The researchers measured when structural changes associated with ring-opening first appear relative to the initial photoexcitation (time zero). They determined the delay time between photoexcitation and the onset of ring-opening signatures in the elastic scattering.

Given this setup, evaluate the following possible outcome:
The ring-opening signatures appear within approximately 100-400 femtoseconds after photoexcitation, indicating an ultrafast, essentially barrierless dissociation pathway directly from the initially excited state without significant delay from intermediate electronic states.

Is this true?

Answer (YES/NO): NO